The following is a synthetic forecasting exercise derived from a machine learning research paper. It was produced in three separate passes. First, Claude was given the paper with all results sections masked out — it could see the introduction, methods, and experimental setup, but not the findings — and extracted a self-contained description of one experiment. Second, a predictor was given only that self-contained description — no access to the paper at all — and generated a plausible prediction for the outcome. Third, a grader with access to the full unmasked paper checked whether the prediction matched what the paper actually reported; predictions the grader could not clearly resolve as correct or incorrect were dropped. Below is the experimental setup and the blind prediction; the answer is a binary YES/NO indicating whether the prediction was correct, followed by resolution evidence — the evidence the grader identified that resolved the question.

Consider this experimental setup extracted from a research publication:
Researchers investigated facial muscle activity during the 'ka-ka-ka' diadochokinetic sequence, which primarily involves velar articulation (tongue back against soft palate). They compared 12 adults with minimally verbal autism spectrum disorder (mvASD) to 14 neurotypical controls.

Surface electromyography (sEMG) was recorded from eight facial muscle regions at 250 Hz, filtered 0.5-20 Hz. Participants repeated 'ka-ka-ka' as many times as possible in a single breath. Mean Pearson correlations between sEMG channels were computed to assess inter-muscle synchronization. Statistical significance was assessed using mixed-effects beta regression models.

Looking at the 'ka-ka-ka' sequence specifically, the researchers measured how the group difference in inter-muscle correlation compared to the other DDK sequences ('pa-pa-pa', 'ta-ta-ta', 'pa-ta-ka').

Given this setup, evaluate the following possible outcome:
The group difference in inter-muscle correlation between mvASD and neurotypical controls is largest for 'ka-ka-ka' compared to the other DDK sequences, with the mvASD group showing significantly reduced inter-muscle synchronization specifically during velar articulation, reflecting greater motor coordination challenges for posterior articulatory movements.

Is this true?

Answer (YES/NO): NO